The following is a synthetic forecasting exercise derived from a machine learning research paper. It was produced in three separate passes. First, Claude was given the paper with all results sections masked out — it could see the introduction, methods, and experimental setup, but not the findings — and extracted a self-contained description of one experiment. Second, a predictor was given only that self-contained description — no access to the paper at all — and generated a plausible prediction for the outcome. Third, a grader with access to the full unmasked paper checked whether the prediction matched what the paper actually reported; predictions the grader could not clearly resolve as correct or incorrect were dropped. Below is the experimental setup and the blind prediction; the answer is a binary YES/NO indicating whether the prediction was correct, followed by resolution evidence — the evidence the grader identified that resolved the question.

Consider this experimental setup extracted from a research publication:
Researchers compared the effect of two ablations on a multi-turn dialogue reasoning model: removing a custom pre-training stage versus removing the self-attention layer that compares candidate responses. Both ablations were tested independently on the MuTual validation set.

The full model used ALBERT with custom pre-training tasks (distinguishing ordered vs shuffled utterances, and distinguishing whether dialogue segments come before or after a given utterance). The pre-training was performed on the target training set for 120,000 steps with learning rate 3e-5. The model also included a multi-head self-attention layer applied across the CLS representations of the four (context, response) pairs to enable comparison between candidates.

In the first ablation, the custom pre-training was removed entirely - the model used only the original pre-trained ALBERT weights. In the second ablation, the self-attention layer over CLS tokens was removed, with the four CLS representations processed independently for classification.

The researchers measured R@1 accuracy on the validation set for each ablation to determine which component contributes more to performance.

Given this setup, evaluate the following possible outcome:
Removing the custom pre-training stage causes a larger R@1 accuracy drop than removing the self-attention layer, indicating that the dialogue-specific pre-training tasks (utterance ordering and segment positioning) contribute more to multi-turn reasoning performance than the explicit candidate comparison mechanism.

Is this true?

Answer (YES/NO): YES